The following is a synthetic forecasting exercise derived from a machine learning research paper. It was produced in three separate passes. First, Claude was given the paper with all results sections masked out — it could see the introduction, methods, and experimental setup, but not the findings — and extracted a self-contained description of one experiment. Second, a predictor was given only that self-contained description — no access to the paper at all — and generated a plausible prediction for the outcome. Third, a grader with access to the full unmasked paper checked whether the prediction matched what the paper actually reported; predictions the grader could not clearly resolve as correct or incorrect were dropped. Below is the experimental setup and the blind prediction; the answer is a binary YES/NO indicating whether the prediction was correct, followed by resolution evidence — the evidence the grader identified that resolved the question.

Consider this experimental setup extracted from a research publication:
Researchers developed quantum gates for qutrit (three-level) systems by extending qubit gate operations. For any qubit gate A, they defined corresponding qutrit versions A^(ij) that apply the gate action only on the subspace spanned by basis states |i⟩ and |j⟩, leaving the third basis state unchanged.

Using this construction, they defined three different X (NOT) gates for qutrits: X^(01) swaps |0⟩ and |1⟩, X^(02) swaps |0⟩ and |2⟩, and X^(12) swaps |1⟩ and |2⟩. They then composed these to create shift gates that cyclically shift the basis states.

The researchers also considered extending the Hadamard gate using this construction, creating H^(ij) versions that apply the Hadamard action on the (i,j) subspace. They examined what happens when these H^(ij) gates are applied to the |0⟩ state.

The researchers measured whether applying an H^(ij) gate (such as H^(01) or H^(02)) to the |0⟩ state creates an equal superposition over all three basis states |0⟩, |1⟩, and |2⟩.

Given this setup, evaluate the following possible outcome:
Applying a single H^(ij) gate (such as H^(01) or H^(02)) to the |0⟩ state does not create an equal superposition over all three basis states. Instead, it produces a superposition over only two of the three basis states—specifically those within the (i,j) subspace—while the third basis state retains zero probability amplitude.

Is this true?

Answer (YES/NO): YES